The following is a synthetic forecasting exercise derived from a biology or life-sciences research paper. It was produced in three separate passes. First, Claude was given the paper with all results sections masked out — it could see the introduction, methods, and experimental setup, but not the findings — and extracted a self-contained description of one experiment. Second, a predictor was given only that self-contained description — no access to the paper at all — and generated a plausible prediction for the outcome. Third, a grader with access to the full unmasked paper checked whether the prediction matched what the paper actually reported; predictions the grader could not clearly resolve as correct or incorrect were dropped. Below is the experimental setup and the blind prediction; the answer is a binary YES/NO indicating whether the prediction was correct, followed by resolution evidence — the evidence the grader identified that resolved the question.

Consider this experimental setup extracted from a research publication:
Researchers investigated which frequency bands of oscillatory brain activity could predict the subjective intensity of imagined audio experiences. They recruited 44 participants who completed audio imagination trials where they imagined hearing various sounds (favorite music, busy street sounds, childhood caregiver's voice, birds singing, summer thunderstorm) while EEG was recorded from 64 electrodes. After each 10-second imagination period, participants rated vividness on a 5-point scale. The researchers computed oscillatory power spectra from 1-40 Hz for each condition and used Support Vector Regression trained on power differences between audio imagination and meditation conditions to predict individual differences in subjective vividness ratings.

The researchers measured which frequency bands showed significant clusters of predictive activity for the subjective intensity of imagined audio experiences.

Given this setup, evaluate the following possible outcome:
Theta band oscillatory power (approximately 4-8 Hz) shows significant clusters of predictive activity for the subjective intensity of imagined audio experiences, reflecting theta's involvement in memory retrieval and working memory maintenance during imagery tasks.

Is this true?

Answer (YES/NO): YES